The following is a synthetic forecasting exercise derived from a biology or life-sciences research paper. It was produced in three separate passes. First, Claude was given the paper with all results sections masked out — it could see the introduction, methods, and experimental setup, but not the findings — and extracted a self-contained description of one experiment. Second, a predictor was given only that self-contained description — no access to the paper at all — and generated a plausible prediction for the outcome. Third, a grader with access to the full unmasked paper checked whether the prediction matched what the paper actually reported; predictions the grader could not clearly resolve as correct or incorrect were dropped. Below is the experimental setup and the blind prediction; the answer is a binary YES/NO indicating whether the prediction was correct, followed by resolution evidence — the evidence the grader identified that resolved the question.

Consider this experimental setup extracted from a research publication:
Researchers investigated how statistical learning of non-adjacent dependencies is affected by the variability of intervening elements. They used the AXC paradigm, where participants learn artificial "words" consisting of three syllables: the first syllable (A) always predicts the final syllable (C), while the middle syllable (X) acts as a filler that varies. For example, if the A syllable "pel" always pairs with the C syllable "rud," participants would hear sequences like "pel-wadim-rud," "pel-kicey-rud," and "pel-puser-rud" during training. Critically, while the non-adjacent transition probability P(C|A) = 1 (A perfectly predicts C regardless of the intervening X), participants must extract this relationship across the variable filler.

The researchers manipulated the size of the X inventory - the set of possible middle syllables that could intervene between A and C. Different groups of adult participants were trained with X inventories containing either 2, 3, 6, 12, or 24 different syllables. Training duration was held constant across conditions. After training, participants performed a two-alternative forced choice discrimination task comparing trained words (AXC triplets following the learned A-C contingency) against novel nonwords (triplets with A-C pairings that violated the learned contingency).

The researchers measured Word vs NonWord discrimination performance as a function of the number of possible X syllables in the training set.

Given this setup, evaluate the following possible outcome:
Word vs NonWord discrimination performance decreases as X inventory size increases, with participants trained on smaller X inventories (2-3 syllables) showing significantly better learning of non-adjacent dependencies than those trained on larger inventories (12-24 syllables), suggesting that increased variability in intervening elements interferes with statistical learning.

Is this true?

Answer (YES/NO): NO